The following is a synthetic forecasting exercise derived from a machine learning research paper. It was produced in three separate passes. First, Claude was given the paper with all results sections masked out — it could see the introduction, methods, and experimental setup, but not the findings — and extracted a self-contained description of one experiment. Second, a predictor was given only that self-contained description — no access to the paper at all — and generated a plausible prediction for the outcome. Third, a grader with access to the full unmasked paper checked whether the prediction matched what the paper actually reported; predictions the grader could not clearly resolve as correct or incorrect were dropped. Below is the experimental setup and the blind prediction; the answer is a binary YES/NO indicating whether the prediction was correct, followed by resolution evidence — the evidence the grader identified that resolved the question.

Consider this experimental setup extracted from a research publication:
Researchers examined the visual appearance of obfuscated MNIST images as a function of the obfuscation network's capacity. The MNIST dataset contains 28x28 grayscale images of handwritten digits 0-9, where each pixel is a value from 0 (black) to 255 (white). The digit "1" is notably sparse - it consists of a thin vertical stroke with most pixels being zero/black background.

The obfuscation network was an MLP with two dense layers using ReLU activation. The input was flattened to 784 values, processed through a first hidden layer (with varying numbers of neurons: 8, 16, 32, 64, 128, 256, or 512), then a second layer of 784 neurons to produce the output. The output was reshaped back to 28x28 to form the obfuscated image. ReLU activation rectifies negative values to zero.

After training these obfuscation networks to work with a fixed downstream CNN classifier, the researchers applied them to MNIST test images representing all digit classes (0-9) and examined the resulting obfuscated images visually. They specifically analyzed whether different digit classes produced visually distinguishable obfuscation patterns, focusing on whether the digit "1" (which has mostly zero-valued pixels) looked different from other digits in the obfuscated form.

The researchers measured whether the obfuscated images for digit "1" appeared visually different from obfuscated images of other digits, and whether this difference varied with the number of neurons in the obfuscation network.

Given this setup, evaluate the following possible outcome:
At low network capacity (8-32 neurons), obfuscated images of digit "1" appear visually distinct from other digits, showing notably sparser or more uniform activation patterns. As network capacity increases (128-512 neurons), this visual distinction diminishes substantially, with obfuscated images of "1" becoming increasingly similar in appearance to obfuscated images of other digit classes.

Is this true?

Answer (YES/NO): NO